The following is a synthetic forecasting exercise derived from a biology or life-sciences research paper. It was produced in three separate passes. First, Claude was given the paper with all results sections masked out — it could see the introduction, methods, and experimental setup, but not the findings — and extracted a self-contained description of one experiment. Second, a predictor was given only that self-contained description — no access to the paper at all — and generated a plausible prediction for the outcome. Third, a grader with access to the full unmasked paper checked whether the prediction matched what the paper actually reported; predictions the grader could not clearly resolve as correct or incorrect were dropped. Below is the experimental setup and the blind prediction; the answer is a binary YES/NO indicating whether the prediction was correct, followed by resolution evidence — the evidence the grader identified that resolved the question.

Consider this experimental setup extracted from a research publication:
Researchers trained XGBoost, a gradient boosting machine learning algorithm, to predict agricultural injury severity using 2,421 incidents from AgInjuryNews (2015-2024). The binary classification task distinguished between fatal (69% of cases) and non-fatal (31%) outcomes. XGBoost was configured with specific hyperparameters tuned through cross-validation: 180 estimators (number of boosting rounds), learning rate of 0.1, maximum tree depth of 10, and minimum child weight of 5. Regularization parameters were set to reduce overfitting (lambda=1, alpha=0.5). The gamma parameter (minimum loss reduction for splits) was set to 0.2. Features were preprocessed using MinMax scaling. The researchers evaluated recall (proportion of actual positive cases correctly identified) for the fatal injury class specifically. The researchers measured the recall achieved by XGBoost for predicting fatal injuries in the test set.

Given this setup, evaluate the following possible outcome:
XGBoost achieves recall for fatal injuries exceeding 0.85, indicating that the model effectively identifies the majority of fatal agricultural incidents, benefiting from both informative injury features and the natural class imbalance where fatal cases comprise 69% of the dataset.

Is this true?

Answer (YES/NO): YES